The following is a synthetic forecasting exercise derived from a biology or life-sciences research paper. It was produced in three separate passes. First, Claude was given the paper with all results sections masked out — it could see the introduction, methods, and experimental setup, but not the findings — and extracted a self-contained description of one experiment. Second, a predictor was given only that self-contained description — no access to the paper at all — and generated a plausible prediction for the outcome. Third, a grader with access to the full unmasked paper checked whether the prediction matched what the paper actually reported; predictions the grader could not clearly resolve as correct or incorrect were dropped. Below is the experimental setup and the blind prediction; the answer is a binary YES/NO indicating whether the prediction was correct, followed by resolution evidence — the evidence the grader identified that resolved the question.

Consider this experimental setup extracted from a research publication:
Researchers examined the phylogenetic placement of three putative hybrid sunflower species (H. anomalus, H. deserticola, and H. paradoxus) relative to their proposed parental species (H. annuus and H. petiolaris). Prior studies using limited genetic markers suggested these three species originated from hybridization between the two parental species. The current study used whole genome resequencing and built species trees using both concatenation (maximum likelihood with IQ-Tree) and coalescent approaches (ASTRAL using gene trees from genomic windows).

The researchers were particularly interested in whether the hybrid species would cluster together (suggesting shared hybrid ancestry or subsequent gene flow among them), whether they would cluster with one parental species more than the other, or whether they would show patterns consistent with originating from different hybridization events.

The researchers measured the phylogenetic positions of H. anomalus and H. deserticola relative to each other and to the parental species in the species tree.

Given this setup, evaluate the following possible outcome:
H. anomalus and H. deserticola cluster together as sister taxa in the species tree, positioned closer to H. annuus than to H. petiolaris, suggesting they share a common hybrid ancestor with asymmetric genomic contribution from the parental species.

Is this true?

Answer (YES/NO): NO